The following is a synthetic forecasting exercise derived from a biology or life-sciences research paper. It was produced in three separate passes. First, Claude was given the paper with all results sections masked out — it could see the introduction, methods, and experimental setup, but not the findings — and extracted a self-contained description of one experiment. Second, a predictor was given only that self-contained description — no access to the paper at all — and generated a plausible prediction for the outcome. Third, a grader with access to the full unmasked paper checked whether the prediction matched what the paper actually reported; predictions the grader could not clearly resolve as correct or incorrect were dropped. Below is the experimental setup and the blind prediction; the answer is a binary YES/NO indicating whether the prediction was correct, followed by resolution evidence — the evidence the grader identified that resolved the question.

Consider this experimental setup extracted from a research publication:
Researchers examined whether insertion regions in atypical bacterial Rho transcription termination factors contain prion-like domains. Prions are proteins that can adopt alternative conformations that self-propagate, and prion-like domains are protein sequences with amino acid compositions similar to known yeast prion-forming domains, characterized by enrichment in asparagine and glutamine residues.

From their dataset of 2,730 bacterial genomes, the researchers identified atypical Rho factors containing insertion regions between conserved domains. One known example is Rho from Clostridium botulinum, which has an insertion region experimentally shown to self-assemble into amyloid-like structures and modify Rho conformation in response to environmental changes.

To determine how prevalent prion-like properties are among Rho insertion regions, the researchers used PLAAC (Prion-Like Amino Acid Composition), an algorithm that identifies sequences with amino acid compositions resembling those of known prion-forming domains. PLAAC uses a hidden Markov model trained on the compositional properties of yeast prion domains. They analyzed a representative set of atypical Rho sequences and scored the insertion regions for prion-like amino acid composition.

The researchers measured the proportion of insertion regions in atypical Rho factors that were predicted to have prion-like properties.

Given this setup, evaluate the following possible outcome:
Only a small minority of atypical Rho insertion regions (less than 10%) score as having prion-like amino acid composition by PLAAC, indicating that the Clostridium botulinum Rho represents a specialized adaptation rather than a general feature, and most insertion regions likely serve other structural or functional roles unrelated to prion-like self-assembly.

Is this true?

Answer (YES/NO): NO